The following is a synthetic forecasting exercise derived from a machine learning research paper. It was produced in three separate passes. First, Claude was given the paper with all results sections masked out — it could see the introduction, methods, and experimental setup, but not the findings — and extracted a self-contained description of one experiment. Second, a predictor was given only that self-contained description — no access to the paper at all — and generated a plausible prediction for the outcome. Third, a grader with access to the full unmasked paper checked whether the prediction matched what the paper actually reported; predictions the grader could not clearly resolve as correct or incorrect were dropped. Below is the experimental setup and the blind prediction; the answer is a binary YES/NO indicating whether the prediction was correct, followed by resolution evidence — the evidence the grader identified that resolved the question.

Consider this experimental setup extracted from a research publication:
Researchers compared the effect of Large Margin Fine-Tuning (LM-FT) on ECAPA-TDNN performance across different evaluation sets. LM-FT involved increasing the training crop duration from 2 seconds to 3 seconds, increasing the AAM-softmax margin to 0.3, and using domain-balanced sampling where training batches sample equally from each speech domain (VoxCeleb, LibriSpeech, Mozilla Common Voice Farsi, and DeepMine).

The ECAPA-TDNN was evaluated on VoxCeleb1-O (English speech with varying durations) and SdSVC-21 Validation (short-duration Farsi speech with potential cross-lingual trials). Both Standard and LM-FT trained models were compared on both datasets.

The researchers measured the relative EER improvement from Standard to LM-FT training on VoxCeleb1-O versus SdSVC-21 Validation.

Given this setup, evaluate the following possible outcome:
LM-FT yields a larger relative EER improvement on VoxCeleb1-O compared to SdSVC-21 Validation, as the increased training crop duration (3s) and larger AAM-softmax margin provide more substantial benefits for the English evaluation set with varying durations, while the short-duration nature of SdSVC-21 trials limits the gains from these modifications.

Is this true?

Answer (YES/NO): NO